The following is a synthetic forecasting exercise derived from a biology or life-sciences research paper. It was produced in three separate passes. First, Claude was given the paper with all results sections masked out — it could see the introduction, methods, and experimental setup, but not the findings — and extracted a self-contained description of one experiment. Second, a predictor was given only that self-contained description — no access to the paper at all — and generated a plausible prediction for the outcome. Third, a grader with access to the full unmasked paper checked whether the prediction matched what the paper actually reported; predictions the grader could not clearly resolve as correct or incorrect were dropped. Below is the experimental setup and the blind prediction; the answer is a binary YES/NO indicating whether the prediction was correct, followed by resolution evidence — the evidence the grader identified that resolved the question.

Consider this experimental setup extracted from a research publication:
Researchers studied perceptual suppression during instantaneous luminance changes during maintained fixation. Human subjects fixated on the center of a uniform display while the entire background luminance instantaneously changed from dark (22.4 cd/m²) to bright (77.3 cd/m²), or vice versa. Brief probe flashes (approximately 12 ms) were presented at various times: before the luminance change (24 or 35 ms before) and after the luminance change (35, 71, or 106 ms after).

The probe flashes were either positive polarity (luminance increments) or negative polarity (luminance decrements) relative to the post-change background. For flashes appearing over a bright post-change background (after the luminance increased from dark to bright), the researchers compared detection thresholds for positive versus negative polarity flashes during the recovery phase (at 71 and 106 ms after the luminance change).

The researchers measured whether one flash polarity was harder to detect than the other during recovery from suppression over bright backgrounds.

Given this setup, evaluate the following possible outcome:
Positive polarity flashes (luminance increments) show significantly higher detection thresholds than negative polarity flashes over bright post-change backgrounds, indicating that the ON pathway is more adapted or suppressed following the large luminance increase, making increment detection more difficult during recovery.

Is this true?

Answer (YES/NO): YES